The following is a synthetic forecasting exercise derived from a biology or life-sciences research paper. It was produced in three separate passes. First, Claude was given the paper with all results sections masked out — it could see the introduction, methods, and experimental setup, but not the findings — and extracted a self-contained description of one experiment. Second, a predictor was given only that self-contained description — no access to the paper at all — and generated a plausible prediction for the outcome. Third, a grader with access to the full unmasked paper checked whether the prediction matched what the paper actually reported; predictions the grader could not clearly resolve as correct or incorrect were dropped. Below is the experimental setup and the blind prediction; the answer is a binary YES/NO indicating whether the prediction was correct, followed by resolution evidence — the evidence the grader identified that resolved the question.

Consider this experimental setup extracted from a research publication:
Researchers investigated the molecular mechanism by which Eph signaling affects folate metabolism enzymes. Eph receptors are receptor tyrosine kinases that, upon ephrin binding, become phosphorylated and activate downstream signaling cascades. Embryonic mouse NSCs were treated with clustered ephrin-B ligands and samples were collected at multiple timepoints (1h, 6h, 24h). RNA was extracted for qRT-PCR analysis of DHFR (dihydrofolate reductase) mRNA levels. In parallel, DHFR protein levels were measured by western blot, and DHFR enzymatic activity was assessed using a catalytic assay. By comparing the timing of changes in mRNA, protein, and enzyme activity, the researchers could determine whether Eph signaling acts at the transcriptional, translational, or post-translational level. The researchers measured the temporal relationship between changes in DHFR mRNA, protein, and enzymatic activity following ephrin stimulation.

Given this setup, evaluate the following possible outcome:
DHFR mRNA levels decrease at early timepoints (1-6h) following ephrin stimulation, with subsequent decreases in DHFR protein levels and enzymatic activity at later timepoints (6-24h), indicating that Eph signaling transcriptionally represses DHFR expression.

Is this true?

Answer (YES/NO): NO